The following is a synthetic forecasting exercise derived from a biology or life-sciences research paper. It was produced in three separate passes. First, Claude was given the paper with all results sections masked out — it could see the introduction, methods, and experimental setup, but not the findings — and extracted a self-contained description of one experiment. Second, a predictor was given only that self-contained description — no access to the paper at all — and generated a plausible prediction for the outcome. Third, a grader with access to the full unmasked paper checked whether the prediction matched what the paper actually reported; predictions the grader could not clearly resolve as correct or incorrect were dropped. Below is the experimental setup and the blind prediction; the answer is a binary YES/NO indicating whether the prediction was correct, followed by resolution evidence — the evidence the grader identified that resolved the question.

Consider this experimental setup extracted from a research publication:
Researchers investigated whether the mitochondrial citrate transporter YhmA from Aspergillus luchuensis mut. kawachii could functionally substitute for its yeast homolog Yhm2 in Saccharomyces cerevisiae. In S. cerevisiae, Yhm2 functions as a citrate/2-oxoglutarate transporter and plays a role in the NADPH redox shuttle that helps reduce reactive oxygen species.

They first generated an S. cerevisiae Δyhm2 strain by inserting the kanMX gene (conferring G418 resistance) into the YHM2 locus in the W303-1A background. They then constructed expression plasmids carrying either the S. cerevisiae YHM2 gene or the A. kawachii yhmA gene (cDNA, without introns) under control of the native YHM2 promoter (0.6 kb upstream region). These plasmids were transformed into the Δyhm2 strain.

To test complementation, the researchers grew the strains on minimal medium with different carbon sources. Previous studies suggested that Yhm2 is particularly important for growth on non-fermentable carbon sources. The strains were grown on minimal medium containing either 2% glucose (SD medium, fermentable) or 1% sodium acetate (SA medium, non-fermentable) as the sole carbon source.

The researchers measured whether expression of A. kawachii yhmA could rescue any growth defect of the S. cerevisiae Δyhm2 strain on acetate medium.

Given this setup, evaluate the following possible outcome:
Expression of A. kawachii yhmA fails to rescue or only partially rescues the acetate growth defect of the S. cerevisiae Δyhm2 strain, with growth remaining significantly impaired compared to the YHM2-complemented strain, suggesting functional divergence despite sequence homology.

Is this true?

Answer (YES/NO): NO